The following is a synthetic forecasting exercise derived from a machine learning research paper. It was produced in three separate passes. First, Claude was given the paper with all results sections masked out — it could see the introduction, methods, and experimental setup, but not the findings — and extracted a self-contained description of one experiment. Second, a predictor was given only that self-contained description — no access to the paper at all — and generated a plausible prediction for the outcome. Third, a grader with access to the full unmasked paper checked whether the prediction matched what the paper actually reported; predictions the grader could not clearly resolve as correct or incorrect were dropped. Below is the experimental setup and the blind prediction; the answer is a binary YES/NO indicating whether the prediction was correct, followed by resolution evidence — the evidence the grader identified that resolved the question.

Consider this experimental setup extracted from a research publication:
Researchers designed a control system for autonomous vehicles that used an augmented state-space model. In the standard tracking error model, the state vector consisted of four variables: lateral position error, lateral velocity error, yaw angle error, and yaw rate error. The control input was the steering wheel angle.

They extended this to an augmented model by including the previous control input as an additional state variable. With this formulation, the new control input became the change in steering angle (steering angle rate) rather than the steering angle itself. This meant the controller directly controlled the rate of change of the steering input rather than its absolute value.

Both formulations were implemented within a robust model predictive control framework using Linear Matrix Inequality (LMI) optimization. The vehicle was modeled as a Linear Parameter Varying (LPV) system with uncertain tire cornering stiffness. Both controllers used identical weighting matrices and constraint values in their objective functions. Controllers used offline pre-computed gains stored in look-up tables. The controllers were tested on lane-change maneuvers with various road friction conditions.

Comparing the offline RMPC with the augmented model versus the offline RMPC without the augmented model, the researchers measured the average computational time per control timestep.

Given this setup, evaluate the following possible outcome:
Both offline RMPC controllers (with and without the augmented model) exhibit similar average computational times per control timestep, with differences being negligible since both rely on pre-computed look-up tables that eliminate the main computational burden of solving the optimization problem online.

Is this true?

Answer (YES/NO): YES